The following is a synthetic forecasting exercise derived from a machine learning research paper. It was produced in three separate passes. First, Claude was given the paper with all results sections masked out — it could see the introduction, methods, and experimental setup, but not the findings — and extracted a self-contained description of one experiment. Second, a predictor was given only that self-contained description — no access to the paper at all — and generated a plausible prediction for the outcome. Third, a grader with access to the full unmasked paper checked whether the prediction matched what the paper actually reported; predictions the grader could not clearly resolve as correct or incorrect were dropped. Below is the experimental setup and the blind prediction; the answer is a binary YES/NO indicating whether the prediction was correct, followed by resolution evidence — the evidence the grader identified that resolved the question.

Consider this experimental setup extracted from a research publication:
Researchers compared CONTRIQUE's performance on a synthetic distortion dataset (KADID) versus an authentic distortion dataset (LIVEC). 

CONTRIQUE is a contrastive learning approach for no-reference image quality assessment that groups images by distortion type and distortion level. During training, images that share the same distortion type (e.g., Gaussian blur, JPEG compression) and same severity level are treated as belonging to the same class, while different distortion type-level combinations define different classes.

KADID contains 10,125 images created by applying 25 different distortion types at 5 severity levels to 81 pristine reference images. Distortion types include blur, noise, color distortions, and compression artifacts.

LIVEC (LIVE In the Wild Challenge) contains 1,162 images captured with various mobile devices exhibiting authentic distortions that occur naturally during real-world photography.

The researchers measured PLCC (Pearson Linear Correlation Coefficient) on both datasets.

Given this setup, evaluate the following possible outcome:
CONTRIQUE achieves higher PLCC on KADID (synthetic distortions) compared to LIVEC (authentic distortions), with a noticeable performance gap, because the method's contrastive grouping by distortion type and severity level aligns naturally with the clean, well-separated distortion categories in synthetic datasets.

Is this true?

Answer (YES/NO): YES